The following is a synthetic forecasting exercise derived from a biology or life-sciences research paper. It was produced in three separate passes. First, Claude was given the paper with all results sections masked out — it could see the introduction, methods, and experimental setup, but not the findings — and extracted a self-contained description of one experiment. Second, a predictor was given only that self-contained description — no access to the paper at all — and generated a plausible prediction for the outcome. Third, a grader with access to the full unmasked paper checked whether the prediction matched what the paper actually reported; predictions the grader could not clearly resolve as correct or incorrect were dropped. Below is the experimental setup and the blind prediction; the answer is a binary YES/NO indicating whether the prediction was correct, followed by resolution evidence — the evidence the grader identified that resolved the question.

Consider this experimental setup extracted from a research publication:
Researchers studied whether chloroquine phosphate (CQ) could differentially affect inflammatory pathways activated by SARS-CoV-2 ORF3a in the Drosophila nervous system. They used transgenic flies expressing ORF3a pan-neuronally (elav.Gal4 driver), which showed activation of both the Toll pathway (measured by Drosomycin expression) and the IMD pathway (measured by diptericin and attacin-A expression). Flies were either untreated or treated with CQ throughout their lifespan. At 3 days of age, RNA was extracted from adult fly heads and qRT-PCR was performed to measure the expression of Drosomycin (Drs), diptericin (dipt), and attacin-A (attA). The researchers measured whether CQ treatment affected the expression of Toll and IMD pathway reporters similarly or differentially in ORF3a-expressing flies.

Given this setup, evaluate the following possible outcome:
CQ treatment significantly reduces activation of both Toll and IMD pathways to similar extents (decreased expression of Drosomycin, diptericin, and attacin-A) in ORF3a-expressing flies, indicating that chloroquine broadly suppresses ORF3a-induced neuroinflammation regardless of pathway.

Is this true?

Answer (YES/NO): NO